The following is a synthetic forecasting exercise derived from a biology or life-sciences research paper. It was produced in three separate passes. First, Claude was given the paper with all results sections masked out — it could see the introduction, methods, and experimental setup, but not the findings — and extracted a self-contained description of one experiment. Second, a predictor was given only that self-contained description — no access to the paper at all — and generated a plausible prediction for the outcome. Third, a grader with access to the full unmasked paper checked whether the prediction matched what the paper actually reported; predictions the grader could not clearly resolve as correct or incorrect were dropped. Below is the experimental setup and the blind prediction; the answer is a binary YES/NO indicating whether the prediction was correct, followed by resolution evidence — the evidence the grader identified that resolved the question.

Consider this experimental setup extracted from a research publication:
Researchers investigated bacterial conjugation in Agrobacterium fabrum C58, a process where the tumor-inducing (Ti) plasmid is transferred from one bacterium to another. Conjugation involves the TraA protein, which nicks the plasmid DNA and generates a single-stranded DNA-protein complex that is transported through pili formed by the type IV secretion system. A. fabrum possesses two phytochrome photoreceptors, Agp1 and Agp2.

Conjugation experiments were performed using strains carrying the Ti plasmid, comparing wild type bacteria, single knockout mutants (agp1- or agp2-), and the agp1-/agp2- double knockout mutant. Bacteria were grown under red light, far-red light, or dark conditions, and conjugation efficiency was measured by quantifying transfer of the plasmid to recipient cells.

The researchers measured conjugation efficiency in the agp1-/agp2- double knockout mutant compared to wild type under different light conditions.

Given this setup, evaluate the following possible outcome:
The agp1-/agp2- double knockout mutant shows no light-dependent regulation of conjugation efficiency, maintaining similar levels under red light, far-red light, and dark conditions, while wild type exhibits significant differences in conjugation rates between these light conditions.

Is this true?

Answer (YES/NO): NO